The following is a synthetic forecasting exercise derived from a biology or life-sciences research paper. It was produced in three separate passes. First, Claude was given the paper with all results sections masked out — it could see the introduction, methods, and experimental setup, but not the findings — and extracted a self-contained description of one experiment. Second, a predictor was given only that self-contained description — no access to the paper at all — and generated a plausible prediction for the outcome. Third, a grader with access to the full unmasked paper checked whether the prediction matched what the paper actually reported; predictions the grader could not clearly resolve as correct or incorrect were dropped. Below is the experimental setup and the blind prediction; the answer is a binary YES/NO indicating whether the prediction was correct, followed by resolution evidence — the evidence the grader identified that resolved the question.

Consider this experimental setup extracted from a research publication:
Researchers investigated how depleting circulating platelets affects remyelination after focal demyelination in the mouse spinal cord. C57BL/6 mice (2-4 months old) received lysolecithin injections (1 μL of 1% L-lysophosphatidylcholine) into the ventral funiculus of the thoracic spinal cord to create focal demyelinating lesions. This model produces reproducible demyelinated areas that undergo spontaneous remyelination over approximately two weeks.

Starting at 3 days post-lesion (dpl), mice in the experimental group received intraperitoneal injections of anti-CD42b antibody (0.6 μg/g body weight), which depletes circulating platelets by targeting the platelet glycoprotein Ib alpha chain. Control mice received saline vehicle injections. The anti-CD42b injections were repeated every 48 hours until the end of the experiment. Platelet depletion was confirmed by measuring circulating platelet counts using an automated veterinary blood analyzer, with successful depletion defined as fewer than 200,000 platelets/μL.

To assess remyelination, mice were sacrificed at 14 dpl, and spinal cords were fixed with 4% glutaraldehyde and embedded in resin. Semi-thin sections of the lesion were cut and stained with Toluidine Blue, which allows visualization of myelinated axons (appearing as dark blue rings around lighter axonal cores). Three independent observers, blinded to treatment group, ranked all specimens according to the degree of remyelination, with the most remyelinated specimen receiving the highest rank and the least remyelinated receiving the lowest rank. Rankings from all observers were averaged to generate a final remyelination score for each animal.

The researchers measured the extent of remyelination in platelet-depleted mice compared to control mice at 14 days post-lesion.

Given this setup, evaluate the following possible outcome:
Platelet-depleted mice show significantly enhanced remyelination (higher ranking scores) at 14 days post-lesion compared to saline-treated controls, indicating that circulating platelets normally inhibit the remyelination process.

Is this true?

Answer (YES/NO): NO